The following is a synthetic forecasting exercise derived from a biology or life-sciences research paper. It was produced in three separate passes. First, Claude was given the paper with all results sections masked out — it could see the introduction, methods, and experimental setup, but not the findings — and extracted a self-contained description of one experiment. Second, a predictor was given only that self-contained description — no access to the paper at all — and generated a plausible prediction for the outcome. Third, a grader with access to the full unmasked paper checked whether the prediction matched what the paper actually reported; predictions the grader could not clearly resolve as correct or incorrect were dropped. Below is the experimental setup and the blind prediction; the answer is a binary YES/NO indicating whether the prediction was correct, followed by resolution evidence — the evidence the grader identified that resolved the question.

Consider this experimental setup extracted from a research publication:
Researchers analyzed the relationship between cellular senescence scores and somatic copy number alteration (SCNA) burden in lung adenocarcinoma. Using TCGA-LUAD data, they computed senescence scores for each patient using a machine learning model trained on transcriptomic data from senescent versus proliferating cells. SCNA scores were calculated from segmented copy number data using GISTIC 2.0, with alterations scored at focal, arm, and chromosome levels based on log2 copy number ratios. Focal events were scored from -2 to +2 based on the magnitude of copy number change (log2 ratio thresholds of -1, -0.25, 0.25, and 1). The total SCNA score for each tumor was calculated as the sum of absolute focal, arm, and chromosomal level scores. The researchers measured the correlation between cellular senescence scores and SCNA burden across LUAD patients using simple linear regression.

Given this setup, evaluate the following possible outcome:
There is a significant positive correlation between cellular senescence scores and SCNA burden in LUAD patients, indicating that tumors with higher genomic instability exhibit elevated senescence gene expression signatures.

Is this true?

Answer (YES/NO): NO